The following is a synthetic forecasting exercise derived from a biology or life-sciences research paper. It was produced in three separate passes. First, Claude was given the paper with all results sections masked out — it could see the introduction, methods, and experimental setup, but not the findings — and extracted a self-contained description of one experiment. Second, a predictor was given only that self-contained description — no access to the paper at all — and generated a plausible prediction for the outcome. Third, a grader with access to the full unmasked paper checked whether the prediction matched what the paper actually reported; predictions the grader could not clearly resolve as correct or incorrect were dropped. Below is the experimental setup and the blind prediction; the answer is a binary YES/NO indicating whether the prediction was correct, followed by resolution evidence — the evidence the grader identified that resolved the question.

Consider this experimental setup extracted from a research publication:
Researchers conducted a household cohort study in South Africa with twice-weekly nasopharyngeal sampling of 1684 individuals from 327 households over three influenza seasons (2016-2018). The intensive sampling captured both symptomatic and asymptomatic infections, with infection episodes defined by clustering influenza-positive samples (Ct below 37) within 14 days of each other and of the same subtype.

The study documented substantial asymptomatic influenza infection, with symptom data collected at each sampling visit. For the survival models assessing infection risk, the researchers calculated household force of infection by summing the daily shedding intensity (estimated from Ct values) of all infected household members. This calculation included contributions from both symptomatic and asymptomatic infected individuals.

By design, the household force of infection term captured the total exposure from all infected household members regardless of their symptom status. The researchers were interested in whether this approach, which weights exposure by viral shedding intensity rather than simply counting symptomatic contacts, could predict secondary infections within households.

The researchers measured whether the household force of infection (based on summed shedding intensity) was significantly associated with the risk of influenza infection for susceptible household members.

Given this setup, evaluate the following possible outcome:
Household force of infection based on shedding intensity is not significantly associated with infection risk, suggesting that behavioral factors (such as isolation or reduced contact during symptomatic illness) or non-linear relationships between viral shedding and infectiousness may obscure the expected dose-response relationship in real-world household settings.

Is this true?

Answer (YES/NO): NO